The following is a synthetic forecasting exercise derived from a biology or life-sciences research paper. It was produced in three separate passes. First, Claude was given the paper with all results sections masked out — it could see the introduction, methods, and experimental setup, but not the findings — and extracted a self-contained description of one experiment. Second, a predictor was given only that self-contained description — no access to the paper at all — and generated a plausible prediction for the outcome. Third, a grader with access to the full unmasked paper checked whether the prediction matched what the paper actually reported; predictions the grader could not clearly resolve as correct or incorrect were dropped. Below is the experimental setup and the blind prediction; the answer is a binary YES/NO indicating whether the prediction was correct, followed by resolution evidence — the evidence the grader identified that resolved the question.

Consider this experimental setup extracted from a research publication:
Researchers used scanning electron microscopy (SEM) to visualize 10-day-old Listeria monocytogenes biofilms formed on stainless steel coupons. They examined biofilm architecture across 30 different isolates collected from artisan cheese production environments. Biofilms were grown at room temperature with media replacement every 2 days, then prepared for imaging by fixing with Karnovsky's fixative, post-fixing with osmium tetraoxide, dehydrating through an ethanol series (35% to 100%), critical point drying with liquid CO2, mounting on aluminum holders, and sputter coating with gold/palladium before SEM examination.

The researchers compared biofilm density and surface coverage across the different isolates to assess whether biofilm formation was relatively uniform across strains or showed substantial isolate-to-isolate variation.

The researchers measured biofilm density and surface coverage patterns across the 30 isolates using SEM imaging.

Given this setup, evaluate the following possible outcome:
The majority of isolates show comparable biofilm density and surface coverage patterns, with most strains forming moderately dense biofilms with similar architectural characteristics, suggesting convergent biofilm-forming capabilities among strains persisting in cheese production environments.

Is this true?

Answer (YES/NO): NO